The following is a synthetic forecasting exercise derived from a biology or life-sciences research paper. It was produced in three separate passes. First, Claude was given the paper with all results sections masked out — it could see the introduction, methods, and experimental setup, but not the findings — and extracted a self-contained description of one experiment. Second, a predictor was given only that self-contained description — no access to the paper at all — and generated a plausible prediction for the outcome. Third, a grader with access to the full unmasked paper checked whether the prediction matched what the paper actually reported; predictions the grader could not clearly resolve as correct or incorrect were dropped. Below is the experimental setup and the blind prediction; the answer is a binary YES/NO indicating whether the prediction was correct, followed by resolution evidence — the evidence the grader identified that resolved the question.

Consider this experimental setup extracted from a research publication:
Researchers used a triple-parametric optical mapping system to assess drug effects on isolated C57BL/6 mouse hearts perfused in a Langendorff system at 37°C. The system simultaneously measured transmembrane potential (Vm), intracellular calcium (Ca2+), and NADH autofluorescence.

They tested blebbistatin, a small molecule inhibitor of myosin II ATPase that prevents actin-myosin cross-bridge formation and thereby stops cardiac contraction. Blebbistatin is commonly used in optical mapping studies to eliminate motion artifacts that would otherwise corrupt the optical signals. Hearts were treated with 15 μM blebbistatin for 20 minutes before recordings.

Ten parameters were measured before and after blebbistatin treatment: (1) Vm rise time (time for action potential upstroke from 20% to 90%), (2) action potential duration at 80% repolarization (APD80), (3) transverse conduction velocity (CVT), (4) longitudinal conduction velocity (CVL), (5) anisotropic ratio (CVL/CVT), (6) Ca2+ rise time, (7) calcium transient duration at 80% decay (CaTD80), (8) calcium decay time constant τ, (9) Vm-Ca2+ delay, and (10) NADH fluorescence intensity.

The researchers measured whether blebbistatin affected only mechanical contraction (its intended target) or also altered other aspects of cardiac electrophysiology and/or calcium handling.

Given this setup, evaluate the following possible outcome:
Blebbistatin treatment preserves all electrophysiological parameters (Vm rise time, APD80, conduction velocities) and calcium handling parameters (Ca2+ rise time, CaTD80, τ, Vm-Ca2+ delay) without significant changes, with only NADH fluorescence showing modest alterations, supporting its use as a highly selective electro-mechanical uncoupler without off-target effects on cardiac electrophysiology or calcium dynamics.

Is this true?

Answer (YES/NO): NO